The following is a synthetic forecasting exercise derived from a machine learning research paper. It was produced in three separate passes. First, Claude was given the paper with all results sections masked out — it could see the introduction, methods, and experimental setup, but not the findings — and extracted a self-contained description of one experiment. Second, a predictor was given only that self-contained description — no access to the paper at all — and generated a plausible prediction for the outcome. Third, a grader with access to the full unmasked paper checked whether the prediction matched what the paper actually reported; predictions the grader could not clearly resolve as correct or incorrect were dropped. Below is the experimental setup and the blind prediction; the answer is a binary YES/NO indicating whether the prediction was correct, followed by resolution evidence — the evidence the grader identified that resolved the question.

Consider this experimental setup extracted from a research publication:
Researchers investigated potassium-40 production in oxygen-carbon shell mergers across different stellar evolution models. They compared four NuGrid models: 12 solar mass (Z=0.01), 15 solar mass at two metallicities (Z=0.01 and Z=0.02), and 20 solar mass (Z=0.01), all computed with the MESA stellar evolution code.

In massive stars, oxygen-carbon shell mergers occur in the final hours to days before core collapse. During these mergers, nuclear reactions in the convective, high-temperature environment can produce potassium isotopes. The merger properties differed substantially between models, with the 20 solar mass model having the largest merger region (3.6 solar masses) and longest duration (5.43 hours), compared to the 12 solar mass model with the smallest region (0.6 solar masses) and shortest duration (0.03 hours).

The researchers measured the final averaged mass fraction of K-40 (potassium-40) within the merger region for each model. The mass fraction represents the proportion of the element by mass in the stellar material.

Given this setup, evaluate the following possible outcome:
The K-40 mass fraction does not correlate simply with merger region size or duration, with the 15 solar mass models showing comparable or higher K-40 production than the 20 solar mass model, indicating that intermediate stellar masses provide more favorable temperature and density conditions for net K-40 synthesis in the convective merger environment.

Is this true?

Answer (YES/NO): YES